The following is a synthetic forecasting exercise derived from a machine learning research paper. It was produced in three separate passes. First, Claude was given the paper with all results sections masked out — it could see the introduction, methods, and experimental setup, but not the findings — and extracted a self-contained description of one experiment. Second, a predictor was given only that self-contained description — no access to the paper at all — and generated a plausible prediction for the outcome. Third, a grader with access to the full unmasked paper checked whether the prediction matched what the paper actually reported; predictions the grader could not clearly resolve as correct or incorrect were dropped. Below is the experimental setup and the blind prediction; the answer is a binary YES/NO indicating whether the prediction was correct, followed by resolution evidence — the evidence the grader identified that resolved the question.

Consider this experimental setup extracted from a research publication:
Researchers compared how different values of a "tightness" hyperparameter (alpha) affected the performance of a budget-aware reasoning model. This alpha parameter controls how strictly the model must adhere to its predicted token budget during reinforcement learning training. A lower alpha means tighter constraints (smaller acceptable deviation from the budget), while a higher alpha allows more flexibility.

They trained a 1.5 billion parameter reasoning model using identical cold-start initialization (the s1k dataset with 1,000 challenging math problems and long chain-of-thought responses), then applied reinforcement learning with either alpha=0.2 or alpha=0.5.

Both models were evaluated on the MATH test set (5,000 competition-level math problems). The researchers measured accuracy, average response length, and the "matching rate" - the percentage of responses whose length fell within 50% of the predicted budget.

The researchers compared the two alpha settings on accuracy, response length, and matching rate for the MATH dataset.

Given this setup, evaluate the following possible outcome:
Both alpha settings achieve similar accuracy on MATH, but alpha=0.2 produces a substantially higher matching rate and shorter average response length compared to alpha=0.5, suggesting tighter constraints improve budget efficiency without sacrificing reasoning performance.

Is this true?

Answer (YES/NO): NO